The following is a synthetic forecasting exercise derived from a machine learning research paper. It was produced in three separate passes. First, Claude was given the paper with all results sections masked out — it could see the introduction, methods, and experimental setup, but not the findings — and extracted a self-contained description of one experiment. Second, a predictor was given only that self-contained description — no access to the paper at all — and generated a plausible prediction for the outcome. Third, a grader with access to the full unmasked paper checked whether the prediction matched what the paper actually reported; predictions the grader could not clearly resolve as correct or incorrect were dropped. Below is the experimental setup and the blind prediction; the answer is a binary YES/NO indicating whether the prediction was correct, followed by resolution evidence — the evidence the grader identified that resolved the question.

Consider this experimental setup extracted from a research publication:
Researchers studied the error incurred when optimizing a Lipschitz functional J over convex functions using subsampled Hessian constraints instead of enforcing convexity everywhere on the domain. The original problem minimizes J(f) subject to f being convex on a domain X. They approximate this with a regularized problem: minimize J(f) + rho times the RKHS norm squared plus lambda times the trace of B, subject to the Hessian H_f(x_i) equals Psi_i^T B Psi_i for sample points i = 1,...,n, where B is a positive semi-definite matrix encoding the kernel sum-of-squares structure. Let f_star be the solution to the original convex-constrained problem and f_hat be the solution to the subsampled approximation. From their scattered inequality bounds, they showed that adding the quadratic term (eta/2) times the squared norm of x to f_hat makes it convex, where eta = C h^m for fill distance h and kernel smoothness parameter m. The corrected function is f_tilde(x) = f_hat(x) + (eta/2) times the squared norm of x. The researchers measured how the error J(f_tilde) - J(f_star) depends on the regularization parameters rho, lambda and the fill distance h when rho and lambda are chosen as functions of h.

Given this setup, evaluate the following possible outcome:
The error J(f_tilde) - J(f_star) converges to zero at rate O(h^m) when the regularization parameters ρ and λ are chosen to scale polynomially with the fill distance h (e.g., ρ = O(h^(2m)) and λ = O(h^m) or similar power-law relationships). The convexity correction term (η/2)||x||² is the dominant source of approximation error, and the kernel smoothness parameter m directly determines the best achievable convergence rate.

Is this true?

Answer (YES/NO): NO